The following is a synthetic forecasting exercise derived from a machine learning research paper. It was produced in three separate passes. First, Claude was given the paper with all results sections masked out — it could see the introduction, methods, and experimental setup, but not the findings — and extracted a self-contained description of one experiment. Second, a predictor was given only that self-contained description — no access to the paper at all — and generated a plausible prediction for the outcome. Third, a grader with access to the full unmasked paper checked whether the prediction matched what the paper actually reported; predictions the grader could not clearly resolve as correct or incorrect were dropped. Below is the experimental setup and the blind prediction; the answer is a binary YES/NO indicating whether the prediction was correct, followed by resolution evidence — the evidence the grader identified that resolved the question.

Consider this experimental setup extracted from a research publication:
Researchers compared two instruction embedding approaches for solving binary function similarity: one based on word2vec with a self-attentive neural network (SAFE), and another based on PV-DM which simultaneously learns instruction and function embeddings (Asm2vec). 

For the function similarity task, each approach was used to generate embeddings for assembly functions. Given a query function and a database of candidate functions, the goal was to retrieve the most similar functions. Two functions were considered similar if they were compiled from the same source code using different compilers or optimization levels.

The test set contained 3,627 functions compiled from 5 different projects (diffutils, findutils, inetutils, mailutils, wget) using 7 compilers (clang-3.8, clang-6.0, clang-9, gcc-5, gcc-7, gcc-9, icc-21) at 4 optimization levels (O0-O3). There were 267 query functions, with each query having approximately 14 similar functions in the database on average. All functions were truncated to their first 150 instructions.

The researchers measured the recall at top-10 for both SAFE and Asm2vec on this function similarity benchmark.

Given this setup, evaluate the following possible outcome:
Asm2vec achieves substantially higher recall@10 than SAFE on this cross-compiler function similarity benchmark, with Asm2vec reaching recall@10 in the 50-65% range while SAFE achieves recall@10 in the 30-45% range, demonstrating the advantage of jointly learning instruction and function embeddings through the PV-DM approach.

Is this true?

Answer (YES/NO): NO